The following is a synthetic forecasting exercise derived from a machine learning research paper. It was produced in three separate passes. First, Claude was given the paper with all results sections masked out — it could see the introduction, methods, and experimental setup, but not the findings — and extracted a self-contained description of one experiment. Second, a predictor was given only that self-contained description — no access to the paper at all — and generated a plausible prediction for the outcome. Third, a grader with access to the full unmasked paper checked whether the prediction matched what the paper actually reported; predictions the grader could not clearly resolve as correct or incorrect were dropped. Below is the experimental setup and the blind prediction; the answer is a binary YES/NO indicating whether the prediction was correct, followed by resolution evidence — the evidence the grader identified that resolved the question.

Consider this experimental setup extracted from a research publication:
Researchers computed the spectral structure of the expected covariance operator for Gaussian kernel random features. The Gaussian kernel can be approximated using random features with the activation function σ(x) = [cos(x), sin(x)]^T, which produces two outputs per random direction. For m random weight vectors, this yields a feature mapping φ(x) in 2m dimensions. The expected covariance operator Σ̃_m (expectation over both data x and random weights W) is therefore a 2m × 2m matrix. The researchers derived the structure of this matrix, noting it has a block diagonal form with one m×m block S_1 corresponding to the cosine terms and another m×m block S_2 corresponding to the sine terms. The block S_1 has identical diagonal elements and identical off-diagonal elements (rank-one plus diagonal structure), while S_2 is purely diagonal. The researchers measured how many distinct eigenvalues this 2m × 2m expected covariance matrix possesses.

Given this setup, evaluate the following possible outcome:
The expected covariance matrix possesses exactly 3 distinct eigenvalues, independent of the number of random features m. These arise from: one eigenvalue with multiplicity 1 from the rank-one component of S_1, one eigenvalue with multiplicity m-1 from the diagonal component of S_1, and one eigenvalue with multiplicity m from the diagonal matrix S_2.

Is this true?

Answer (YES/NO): YES